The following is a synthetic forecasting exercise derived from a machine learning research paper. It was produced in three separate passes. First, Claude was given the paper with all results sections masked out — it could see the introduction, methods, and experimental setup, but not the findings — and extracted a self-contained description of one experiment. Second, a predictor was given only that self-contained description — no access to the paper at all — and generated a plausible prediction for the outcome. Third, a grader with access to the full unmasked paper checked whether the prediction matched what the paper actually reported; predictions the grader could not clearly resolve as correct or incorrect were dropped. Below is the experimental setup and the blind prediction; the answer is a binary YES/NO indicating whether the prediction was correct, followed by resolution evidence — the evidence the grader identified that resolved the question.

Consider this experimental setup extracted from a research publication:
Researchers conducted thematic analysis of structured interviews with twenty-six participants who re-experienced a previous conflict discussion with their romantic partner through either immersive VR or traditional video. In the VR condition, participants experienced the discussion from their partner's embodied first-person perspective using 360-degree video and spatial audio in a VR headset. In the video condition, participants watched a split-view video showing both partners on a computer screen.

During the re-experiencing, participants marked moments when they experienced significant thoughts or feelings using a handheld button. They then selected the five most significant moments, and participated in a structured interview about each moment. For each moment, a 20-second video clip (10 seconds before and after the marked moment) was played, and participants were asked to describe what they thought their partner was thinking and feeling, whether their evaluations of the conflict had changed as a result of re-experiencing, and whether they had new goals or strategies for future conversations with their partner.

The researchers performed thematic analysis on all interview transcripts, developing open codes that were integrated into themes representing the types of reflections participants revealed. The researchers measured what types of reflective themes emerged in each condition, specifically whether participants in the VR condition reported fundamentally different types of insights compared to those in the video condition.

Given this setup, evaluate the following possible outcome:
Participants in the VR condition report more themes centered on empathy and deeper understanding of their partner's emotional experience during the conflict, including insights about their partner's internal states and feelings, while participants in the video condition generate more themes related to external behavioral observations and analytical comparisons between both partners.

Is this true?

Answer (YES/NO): YES